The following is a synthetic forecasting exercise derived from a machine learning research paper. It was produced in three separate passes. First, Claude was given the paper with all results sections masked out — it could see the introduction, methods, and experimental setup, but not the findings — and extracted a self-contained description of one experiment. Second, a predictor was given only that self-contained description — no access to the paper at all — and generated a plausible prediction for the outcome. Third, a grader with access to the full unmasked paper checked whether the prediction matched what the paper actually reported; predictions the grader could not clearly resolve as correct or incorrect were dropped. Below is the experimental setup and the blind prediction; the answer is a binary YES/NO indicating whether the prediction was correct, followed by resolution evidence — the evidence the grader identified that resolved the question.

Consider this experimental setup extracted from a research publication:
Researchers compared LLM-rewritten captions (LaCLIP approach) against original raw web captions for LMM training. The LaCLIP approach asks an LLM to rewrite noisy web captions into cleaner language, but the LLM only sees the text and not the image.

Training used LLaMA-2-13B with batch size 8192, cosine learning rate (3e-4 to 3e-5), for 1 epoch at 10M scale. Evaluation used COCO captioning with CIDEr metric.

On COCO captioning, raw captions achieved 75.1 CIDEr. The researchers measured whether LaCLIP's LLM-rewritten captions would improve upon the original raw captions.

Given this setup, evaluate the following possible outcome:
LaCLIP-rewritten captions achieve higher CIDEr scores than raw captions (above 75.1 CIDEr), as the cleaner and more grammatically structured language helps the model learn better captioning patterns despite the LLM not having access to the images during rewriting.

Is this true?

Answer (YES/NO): NO